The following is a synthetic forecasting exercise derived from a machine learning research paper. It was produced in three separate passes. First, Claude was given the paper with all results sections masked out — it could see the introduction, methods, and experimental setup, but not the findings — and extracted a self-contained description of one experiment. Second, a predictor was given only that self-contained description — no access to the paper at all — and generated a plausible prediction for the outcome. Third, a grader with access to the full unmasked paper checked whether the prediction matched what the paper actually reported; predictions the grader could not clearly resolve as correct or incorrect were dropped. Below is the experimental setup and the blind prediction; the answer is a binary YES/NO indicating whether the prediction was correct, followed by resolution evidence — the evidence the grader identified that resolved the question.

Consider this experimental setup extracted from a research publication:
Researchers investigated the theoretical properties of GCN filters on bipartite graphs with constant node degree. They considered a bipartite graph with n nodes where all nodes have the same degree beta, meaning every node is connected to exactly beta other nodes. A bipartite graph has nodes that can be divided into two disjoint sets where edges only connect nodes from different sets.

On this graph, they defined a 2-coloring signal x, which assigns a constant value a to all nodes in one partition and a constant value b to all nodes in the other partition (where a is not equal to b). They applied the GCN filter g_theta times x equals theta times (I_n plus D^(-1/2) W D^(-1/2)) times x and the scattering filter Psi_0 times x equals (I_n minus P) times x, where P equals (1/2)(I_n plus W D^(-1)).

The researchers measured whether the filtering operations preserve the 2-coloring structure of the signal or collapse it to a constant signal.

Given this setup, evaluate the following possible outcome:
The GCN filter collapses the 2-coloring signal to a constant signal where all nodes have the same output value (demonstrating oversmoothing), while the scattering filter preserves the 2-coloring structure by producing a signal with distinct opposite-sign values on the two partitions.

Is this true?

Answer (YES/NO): YES